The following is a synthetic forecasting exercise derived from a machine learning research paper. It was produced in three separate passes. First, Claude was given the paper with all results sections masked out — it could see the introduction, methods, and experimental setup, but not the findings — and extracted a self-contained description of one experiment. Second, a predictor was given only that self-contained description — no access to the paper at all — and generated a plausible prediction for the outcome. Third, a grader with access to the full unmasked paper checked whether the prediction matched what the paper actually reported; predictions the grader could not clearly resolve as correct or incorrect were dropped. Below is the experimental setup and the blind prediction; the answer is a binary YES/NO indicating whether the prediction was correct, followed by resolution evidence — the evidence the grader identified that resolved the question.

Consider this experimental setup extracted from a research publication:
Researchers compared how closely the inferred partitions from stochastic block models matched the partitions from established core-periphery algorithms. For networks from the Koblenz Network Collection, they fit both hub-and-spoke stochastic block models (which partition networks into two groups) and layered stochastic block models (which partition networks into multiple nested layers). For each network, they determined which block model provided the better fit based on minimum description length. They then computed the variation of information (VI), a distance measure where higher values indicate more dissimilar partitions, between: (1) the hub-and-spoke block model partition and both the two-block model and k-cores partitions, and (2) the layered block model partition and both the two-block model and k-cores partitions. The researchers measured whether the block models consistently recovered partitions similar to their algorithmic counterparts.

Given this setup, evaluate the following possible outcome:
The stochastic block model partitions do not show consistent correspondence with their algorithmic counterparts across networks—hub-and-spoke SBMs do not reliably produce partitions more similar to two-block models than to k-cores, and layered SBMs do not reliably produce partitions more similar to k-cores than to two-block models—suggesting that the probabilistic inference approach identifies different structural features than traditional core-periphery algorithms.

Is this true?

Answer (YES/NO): NO